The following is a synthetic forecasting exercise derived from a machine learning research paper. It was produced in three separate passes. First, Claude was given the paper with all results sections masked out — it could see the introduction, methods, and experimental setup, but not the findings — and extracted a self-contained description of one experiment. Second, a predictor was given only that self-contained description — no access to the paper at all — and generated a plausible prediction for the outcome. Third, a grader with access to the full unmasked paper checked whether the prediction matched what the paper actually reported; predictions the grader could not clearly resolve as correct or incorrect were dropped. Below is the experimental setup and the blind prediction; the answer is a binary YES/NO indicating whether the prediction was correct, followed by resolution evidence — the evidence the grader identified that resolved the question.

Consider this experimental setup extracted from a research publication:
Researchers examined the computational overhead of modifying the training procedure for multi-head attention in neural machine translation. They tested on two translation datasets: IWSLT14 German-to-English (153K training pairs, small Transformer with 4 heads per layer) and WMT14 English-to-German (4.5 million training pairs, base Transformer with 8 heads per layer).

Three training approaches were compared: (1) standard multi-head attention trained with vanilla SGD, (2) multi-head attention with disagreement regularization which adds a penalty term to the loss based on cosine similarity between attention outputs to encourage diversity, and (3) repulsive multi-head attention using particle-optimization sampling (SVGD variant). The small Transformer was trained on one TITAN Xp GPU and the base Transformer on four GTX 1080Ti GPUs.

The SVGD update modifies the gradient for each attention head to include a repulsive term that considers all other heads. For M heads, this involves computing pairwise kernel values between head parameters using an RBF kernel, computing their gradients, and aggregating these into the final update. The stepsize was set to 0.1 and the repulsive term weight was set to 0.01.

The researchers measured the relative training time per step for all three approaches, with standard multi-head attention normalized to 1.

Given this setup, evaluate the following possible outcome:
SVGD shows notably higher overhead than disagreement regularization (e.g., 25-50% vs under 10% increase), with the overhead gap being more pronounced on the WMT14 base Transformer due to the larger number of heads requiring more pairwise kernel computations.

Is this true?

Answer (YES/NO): NO